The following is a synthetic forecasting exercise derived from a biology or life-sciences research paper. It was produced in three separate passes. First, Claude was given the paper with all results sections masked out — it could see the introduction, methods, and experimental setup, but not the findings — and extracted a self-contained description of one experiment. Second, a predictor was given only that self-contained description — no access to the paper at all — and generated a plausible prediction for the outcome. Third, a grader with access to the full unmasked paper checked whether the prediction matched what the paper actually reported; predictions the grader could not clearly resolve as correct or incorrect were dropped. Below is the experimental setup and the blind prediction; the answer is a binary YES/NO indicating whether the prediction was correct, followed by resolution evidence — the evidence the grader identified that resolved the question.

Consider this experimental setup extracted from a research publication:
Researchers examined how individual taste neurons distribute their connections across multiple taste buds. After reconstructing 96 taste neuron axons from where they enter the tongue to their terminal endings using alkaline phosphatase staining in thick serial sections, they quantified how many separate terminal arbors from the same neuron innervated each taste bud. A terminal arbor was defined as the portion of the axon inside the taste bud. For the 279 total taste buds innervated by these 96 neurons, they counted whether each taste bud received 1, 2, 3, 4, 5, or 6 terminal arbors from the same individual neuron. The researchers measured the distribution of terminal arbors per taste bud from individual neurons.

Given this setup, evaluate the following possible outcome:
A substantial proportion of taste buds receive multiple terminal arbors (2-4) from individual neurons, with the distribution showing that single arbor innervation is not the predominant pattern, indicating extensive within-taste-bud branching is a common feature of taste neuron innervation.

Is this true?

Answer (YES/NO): NO